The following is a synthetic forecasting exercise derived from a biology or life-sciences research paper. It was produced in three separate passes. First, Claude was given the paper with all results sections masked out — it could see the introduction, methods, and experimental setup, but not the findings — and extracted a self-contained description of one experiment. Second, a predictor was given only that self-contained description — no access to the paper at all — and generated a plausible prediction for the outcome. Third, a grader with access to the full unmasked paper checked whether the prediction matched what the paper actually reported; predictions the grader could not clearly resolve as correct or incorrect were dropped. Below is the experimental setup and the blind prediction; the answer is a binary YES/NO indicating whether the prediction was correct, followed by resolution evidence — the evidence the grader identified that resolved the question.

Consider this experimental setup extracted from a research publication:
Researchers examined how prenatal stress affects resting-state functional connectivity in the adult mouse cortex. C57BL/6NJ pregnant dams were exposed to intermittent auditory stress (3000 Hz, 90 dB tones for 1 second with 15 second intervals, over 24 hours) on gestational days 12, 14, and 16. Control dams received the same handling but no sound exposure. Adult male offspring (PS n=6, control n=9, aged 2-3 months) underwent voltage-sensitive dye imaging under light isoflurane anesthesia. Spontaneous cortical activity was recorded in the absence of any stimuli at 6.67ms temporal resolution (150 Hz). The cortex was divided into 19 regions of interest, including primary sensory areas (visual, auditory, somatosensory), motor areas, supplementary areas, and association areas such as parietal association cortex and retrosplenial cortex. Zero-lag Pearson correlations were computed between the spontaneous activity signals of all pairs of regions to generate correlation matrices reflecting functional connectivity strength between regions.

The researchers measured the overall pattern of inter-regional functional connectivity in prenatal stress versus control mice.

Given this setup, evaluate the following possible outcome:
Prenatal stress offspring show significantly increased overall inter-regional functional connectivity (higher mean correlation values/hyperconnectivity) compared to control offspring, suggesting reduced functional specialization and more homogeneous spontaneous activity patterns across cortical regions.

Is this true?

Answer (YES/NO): NO